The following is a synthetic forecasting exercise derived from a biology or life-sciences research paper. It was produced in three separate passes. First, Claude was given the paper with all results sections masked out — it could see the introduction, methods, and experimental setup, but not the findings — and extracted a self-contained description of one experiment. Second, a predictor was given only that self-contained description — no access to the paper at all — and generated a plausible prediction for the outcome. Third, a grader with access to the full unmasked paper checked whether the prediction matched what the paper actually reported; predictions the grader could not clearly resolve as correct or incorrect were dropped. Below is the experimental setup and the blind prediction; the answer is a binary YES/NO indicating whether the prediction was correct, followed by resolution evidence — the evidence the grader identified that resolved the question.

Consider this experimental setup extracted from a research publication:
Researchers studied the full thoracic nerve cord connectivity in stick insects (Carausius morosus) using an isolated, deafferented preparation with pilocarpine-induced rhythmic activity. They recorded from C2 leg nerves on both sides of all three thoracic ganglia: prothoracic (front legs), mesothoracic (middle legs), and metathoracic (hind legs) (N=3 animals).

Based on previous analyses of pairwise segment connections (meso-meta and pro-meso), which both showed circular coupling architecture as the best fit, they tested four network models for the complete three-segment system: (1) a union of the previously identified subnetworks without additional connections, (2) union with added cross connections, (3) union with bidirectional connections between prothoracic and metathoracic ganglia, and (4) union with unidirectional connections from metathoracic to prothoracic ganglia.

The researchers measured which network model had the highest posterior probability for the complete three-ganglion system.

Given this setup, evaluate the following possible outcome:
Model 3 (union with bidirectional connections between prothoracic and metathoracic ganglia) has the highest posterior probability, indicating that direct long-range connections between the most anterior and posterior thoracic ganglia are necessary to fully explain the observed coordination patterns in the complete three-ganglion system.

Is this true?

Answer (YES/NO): NO